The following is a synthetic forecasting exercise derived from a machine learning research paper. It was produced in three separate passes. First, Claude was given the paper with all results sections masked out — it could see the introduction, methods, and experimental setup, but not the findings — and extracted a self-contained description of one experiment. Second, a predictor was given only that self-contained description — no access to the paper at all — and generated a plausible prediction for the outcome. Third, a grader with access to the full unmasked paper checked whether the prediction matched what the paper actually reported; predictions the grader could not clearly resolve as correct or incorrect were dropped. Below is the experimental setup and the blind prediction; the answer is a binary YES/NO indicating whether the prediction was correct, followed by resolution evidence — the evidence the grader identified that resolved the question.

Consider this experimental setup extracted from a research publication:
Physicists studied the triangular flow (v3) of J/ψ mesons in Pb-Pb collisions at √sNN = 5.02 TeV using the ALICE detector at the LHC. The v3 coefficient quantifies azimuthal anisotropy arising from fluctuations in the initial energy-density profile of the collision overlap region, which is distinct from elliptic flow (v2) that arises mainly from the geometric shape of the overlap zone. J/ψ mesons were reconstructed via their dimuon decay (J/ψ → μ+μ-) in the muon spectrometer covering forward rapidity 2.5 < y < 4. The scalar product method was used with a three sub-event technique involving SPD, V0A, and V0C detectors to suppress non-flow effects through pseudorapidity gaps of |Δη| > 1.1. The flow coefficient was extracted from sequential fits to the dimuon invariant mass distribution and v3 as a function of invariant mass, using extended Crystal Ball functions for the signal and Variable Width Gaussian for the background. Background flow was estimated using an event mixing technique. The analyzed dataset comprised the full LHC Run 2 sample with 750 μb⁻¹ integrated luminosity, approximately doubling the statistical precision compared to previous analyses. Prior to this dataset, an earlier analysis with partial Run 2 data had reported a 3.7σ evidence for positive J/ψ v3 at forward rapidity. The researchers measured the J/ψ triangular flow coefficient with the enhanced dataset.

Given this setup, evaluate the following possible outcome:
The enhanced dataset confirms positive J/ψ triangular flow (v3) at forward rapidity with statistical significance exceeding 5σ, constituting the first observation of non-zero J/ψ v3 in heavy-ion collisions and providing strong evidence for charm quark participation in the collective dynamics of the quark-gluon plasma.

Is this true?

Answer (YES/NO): YES